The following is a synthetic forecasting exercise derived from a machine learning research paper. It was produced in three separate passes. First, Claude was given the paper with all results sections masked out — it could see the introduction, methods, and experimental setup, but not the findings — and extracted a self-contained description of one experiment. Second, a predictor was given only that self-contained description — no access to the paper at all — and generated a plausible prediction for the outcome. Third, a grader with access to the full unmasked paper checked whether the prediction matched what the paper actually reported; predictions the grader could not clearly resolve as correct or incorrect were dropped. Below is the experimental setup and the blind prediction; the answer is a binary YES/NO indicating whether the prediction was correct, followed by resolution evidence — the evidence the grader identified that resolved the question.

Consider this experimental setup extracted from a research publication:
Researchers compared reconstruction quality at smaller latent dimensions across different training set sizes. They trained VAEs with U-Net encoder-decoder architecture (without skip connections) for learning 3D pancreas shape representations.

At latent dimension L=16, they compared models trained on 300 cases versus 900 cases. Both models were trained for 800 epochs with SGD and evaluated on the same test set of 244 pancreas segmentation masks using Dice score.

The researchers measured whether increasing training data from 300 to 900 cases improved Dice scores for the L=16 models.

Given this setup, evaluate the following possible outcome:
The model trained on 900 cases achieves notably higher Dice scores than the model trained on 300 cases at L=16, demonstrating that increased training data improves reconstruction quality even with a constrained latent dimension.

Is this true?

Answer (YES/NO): YES